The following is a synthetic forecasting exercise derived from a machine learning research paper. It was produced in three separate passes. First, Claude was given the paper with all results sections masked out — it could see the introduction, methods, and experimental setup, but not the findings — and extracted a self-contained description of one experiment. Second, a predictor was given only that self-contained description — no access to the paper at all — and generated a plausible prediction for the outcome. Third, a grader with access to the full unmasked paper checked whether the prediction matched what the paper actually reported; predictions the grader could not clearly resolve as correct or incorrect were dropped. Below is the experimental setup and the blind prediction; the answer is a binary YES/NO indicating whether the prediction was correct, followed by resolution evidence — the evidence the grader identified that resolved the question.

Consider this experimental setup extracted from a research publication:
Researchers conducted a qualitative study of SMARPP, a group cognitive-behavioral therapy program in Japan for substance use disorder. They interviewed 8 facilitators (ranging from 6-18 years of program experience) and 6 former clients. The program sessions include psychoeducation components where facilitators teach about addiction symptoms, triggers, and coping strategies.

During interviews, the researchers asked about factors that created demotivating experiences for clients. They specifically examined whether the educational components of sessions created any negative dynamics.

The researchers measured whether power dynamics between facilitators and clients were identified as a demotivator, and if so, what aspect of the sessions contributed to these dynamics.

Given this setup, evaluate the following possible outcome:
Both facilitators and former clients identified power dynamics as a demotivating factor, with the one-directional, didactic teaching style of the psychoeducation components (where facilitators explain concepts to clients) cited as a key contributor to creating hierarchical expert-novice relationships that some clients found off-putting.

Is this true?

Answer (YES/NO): NO